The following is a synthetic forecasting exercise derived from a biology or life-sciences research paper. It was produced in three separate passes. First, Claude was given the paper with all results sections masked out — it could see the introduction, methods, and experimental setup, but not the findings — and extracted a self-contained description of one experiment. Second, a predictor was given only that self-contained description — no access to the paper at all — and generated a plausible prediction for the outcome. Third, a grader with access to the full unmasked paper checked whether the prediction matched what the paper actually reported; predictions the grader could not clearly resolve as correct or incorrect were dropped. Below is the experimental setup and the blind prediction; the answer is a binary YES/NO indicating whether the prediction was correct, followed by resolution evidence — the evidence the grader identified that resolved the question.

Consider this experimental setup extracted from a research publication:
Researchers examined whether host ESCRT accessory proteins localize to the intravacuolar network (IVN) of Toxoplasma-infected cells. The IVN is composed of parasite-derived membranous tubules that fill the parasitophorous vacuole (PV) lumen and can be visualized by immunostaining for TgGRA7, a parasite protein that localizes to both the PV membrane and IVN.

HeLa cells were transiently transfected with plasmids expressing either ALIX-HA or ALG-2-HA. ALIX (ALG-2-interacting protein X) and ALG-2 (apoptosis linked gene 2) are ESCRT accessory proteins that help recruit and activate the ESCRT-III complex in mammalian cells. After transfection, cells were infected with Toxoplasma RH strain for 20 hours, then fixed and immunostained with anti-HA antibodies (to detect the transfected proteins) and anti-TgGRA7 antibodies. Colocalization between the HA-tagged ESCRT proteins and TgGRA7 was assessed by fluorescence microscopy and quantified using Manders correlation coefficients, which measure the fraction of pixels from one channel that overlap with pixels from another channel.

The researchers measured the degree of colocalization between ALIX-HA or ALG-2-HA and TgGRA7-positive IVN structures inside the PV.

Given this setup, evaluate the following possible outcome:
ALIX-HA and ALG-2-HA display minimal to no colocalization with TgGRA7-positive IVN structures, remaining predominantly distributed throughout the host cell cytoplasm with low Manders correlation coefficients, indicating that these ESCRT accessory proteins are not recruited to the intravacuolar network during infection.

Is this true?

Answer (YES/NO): NO